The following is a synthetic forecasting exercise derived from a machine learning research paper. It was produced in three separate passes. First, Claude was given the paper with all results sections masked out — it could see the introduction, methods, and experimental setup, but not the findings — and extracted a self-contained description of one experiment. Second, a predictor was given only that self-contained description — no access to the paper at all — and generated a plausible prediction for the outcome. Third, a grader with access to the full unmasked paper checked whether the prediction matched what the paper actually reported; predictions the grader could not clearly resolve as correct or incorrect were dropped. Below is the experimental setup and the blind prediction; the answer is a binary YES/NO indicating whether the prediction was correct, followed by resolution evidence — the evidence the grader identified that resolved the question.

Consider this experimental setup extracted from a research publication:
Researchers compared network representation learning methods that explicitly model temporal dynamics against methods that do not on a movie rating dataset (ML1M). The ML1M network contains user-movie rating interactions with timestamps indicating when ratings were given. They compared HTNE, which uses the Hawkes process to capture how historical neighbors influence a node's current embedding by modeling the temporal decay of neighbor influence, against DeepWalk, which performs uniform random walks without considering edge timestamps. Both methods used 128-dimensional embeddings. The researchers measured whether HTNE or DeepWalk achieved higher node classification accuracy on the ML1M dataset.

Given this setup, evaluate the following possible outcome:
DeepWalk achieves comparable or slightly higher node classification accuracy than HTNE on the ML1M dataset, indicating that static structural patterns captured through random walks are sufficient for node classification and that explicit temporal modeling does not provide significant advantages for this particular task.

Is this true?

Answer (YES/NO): YES